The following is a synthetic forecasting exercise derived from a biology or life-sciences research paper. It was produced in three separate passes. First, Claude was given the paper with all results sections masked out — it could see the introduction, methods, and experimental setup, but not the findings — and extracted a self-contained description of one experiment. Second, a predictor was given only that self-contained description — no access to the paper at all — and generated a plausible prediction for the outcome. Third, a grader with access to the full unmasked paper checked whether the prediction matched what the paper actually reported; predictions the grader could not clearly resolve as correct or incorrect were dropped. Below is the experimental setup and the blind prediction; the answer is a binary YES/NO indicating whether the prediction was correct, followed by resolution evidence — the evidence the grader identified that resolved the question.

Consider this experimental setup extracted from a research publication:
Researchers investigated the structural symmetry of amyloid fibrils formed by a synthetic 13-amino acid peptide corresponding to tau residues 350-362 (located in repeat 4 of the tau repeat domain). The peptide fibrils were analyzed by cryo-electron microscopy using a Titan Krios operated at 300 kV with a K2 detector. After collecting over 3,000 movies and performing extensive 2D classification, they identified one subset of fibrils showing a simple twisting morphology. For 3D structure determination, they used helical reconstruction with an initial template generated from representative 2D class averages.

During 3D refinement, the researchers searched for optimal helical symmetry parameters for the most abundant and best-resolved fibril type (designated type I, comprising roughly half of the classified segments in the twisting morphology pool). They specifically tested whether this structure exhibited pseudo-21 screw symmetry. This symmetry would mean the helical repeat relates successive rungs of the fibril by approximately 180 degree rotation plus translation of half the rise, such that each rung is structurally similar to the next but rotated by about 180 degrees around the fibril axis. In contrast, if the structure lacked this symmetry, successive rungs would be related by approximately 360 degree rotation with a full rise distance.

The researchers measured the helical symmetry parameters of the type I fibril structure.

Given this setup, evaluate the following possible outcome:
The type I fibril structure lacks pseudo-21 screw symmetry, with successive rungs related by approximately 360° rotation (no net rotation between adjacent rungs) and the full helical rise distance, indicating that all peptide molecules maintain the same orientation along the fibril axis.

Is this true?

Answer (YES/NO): NO